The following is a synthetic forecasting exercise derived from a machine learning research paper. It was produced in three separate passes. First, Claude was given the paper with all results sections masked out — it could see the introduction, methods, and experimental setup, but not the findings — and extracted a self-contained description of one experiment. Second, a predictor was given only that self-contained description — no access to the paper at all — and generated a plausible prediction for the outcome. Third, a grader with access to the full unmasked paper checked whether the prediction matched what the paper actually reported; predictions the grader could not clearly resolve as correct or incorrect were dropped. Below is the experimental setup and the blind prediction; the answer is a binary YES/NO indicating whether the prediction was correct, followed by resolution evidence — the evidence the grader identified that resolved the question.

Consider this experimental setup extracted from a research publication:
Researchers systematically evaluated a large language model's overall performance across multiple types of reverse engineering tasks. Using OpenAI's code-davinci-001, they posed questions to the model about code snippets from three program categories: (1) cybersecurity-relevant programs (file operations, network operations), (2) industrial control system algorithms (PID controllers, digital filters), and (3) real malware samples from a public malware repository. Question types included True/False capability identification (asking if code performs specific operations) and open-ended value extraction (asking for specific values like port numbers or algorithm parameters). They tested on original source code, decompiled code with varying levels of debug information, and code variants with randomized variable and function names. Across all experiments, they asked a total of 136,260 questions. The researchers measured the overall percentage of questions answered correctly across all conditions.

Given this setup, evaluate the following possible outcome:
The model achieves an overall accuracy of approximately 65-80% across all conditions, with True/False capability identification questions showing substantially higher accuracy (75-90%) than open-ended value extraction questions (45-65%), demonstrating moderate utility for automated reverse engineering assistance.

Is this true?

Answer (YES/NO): NO